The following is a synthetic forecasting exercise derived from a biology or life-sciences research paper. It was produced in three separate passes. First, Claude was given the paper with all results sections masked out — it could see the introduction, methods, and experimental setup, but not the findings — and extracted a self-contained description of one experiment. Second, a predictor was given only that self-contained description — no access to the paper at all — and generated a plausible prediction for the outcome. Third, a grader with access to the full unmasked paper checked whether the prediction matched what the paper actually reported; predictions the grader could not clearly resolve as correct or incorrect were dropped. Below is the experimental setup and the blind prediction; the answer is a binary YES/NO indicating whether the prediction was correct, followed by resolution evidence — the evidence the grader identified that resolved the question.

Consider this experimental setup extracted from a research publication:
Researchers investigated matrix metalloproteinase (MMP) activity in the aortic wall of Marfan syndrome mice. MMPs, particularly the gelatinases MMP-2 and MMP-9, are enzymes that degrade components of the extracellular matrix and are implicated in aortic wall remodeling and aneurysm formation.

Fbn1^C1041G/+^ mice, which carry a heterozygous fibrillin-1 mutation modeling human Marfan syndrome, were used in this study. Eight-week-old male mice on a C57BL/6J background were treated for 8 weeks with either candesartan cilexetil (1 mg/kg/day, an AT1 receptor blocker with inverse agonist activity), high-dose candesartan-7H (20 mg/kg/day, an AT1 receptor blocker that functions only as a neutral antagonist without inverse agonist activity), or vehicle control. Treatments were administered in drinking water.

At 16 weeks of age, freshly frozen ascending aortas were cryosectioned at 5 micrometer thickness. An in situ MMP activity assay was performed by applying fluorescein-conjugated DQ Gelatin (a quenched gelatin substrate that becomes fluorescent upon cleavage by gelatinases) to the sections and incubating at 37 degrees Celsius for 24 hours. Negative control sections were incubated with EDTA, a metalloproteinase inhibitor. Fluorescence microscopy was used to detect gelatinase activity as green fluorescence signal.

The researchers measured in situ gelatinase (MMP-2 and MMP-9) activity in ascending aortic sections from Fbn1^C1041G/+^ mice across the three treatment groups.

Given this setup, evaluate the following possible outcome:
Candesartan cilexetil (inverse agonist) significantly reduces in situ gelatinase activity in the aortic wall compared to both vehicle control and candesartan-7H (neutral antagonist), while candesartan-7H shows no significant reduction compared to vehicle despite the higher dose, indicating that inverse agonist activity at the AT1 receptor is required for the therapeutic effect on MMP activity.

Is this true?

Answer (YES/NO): YES